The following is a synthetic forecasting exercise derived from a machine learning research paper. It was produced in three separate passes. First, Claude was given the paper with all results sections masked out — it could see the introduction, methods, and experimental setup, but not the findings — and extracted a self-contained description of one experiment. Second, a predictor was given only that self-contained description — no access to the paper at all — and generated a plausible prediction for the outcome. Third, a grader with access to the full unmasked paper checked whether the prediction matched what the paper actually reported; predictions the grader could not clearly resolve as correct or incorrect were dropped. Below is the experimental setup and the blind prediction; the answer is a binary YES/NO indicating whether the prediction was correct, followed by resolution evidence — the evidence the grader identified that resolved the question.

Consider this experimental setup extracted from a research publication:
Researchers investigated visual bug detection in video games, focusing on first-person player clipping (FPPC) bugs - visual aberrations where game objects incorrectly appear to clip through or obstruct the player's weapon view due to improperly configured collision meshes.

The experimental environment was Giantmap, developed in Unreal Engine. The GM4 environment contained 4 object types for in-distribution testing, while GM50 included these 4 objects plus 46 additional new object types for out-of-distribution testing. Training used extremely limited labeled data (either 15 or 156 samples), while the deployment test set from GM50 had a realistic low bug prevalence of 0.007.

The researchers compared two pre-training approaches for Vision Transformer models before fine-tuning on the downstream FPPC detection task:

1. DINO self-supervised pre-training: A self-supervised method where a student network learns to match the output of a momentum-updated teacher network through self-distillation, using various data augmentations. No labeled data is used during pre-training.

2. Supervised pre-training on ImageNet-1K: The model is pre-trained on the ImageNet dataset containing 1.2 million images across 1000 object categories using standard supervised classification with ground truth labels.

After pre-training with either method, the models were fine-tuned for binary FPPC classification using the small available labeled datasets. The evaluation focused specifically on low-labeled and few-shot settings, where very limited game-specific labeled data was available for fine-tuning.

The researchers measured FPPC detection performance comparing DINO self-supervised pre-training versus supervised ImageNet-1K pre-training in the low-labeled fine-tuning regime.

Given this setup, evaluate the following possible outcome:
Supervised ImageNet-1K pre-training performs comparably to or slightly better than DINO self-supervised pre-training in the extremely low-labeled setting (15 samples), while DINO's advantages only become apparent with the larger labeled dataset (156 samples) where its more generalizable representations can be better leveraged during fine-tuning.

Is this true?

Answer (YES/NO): NO